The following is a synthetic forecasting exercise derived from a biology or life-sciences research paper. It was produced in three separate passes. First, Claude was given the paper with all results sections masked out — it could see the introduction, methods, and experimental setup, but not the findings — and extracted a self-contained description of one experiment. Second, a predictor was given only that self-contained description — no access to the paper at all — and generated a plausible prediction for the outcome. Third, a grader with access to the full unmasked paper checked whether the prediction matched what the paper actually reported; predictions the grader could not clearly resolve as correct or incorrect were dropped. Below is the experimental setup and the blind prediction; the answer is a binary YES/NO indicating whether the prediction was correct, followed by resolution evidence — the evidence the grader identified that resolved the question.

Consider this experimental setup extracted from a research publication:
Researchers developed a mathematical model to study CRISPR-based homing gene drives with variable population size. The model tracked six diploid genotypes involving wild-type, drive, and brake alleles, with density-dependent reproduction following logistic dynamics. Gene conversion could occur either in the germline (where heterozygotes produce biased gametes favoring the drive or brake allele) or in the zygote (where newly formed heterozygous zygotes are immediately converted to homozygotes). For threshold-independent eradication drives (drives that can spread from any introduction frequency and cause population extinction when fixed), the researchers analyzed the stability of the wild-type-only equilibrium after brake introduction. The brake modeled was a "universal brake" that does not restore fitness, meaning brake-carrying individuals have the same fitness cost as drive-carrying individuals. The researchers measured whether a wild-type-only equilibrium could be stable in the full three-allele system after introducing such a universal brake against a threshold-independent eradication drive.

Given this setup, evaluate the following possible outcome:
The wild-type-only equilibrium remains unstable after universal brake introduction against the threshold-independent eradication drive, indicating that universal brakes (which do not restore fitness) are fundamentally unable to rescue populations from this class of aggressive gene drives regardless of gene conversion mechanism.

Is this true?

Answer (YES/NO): YES